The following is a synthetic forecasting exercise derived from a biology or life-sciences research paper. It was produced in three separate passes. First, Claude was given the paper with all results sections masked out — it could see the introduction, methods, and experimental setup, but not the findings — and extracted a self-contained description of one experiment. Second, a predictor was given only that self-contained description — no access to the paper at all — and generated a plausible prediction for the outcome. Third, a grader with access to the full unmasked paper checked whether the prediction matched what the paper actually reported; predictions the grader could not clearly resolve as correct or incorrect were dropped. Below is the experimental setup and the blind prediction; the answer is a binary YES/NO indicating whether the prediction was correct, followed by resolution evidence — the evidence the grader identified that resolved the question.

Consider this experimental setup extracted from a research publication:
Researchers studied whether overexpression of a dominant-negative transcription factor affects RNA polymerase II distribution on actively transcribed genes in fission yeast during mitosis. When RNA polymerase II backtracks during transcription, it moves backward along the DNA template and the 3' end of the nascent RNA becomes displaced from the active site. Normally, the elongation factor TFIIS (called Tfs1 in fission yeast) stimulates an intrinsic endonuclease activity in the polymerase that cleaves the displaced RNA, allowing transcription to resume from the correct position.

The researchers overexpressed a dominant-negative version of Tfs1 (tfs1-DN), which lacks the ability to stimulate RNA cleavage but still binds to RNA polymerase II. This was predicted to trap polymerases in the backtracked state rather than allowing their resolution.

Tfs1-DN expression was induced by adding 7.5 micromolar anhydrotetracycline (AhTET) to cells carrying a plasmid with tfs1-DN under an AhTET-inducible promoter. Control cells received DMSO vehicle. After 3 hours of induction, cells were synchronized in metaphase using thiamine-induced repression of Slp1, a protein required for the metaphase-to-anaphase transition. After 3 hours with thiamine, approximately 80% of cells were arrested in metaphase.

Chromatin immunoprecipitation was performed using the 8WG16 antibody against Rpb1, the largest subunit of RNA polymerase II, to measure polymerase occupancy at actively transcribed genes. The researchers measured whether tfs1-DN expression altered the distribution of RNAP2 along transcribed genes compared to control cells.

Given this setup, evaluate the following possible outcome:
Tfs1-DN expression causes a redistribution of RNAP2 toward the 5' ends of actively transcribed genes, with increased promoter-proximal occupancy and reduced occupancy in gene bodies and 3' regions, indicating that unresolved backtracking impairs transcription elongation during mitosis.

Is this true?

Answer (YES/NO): NO